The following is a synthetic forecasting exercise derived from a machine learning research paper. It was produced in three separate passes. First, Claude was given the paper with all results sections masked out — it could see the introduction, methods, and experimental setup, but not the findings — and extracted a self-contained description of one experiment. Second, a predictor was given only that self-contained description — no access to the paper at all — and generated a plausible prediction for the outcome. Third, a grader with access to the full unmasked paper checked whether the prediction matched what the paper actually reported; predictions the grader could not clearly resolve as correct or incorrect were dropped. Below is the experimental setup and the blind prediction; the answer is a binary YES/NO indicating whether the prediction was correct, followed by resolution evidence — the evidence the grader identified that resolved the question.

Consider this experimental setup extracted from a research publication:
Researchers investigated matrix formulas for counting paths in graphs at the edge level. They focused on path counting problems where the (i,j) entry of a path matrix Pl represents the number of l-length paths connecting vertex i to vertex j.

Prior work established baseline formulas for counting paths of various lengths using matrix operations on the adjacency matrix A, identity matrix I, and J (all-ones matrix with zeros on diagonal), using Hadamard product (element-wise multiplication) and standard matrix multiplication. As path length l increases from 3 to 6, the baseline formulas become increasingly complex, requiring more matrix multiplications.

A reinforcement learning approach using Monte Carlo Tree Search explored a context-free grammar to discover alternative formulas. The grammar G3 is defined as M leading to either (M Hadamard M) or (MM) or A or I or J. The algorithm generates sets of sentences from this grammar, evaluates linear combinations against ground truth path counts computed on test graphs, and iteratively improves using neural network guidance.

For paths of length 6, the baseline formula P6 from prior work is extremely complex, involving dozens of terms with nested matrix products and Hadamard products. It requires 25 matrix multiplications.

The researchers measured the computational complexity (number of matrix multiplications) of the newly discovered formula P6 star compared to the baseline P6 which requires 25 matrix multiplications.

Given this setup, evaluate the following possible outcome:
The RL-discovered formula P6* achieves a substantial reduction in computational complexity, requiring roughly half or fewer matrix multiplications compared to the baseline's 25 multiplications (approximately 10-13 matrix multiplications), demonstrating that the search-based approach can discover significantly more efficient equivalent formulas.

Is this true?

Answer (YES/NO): NO